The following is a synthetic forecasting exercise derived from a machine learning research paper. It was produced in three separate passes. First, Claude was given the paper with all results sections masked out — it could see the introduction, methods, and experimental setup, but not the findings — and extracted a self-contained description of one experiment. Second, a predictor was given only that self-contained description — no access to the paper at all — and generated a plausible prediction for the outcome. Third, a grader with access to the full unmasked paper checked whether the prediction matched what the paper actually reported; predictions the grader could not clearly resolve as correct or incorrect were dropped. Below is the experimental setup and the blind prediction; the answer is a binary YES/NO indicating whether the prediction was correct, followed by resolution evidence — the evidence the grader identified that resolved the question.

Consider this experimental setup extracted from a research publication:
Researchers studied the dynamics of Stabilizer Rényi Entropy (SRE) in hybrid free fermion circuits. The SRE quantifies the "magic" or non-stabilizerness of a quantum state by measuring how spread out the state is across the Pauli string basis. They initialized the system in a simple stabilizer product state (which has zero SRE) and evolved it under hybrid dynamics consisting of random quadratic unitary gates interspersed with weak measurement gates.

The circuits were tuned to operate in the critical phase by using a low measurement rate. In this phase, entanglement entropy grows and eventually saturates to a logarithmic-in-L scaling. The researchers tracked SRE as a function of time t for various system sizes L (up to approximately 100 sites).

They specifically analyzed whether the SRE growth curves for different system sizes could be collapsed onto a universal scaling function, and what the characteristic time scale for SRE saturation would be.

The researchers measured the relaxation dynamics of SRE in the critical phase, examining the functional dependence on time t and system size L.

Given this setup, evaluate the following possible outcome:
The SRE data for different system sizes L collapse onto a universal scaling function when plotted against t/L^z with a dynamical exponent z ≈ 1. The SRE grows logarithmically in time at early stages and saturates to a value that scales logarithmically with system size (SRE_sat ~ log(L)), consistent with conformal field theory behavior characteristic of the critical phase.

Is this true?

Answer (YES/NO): NO